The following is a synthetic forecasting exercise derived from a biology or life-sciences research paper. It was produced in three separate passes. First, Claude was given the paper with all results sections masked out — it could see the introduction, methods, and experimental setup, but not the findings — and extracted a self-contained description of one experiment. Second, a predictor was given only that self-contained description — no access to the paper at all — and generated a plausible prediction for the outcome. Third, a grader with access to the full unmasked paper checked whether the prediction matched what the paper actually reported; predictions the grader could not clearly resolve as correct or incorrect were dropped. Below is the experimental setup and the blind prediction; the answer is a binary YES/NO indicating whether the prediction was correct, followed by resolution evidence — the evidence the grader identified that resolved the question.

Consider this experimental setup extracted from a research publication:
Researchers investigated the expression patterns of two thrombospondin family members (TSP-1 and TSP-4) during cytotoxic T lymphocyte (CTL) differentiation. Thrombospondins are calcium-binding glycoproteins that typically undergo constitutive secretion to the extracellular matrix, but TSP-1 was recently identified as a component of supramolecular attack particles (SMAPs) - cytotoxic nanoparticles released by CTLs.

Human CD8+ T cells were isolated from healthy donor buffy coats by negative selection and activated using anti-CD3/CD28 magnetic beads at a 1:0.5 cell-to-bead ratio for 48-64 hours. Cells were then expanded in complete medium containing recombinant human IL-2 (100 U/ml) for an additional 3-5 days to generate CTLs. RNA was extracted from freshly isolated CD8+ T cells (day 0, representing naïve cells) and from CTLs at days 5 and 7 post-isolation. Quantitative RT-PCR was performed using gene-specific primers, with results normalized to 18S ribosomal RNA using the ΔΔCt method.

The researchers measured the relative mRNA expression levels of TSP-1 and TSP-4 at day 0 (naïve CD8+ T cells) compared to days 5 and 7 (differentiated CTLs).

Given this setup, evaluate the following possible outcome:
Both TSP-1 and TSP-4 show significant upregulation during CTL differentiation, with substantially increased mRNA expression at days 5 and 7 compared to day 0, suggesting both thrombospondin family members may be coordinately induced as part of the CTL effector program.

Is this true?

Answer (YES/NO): NO